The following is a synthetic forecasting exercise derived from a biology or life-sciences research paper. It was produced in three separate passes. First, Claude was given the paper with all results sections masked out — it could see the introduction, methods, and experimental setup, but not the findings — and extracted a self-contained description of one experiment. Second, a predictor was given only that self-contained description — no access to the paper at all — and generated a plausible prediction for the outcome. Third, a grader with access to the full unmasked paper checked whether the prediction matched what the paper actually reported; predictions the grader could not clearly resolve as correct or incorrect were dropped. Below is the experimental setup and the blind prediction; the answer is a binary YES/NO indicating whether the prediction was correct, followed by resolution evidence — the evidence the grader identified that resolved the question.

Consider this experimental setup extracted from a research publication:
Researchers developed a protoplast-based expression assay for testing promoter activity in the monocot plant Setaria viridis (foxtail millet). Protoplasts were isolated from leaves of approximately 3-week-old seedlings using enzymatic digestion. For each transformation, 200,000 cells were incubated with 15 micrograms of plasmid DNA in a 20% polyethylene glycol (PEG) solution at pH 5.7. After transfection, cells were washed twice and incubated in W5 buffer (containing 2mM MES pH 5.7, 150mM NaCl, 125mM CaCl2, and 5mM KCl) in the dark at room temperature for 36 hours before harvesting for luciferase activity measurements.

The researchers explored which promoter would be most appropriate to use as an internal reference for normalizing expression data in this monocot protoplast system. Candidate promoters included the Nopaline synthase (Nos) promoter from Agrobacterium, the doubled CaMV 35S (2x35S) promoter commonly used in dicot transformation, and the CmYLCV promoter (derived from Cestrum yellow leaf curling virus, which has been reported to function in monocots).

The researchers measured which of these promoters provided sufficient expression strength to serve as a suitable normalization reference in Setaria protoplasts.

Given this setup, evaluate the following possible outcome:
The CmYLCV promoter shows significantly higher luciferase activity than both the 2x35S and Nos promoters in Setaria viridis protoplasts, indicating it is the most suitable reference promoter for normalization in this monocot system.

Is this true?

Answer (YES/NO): YES